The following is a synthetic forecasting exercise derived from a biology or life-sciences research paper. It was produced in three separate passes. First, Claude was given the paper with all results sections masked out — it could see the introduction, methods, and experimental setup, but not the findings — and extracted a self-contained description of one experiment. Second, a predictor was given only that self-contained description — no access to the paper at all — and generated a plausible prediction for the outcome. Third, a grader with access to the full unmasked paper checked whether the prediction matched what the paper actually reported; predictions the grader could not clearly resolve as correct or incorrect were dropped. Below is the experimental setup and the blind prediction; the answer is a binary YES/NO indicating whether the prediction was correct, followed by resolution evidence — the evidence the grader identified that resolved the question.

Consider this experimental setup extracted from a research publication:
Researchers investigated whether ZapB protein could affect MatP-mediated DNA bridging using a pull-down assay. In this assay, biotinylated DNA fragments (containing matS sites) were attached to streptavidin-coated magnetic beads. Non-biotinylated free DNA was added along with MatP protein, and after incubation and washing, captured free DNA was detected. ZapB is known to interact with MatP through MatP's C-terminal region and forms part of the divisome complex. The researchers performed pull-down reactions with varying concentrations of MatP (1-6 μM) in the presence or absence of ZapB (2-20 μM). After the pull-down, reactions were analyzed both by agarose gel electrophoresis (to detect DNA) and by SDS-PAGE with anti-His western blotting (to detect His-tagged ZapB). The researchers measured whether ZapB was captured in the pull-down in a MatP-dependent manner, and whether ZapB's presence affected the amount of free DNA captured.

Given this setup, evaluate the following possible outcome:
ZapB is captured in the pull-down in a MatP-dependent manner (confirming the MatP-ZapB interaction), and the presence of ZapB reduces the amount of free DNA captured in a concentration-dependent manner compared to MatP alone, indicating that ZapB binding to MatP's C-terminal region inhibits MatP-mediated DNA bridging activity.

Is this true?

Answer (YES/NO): NO